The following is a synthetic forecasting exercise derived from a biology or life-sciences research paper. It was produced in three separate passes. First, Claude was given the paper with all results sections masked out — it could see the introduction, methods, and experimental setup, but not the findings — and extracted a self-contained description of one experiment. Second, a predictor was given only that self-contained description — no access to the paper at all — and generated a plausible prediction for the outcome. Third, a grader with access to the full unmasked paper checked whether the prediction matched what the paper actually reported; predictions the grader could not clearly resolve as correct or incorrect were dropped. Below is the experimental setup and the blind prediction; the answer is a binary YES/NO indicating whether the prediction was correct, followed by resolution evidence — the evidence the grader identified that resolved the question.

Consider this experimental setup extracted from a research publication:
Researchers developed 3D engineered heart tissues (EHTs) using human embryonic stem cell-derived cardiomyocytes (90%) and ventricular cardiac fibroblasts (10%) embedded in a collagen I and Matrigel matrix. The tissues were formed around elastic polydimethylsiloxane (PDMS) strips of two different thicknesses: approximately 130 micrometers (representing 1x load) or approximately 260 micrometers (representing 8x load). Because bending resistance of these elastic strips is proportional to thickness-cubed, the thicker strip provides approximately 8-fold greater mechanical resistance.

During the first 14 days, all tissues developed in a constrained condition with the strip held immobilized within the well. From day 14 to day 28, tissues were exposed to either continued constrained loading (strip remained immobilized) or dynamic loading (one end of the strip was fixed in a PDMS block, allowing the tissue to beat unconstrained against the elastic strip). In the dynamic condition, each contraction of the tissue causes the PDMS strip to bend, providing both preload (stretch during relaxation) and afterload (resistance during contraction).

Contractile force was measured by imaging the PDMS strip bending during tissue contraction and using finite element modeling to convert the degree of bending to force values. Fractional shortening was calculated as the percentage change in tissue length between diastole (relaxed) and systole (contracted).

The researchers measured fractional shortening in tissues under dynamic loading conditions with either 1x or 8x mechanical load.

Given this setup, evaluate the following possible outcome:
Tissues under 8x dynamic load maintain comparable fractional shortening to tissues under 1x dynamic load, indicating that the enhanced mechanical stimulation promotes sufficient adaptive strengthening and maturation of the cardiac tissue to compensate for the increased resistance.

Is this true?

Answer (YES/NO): NO